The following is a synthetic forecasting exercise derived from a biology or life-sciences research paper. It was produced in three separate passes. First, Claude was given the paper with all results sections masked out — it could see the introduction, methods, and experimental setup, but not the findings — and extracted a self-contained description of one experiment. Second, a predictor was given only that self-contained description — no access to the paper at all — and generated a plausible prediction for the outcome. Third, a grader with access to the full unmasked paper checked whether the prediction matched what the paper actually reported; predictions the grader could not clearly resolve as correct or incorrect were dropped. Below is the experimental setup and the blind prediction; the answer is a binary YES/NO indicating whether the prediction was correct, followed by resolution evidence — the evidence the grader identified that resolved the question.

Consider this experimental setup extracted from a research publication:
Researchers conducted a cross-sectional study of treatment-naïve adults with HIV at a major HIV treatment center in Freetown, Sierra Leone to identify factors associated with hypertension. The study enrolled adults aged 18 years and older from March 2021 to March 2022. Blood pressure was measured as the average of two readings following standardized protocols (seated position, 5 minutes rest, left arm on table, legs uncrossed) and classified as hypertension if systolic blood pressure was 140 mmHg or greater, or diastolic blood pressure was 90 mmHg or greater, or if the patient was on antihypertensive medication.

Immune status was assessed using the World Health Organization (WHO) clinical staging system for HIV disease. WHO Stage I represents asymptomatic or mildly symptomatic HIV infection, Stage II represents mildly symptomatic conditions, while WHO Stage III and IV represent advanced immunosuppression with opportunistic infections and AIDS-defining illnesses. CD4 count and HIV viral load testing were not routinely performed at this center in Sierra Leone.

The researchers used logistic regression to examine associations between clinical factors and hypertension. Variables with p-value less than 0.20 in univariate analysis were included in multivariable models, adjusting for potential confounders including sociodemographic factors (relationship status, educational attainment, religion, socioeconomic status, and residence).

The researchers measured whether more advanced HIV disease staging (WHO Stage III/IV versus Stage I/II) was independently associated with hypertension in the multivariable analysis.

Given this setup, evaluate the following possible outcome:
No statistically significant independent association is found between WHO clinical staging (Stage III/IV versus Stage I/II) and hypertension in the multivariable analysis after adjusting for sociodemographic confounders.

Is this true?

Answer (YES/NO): YES